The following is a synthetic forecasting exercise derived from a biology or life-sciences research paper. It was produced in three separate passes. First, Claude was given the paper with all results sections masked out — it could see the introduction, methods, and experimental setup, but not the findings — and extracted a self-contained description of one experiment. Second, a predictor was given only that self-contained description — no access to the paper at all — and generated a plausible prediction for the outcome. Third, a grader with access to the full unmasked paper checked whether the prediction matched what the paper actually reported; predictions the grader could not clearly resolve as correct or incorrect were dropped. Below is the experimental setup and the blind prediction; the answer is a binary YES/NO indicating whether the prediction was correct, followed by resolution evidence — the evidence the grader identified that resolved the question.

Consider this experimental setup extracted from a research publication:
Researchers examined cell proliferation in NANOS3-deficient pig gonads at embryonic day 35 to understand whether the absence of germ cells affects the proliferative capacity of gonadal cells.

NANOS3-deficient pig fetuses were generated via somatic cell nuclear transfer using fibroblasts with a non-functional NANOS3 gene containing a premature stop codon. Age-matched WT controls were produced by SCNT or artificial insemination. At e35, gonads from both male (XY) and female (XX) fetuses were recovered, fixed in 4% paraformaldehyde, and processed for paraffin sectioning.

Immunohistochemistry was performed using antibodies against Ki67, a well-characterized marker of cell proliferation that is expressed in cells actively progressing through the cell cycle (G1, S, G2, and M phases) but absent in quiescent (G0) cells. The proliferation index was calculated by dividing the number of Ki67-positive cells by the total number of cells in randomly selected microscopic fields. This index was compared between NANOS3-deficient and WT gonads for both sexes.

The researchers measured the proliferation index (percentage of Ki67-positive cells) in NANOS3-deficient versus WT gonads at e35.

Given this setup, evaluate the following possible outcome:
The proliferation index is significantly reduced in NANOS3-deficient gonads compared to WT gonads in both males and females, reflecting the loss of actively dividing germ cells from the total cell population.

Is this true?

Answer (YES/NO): NO